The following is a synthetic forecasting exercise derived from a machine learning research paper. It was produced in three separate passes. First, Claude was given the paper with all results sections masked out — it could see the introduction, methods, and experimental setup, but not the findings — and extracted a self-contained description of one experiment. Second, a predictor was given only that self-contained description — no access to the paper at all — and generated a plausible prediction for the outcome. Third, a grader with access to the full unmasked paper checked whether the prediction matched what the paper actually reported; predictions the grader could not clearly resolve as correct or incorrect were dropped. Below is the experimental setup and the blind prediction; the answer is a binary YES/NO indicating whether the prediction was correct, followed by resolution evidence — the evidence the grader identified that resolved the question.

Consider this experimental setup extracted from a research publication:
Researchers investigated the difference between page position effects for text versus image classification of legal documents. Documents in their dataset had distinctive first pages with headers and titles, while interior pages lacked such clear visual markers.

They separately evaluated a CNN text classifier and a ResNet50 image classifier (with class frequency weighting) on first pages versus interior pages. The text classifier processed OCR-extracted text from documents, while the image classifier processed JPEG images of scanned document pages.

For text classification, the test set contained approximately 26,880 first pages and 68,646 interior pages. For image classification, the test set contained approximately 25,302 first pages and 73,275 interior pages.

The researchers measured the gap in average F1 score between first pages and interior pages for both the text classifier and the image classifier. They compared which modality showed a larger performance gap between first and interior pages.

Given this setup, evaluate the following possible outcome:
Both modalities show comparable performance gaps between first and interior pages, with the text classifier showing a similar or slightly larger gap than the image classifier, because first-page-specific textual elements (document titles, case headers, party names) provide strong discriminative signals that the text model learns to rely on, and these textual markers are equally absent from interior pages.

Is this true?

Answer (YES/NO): NO